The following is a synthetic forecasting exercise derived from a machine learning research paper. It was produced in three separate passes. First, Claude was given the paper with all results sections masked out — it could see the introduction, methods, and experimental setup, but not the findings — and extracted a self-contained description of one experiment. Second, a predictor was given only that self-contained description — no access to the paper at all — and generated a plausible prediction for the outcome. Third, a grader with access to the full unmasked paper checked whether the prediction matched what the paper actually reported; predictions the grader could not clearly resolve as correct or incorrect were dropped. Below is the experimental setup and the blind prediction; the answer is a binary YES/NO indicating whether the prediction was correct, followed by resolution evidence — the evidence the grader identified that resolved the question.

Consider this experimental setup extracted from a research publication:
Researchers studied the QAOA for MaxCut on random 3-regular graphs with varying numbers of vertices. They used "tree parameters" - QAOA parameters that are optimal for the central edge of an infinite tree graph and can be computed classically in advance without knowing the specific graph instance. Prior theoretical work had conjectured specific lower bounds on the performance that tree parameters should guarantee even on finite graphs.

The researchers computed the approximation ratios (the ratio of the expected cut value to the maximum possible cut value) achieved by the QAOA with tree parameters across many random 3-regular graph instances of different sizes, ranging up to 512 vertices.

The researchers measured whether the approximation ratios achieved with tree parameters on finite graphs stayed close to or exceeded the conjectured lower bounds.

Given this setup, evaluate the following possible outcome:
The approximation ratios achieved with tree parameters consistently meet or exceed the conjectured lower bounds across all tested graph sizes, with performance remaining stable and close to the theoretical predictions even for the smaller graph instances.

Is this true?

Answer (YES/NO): NO